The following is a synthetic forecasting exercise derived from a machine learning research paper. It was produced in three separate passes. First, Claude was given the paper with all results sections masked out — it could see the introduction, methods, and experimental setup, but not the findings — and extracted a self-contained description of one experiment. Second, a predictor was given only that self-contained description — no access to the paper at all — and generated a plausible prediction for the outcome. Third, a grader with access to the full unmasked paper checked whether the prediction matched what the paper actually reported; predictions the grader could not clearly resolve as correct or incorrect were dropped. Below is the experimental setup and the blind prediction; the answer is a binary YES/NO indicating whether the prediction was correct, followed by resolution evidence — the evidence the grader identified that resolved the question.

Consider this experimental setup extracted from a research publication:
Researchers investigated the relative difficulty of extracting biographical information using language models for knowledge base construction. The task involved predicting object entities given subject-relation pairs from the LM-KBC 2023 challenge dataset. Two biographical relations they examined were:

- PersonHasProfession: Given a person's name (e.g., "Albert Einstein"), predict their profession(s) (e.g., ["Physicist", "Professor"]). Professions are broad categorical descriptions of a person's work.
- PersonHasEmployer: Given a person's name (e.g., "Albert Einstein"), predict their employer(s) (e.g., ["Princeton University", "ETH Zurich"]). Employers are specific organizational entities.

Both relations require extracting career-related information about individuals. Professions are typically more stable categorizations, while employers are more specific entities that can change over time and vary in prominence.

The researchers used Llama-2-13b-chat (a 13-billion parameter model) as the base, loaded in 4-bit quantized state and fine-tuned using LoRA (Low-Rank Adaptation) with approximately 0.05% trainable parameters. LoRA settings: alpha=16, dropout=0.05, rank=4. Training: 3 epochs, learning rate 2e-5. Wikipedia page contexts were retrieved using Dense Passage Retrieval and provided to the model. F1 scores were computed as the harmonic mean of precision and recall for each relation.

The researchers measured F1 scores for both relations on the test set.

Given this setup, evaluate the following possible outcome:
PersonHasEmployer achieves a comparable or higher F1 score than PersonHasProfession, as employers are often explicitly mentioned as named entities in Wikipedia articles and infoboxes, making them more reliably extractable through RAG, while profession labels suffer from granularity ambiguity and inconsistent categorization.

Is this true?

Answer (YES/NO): NO